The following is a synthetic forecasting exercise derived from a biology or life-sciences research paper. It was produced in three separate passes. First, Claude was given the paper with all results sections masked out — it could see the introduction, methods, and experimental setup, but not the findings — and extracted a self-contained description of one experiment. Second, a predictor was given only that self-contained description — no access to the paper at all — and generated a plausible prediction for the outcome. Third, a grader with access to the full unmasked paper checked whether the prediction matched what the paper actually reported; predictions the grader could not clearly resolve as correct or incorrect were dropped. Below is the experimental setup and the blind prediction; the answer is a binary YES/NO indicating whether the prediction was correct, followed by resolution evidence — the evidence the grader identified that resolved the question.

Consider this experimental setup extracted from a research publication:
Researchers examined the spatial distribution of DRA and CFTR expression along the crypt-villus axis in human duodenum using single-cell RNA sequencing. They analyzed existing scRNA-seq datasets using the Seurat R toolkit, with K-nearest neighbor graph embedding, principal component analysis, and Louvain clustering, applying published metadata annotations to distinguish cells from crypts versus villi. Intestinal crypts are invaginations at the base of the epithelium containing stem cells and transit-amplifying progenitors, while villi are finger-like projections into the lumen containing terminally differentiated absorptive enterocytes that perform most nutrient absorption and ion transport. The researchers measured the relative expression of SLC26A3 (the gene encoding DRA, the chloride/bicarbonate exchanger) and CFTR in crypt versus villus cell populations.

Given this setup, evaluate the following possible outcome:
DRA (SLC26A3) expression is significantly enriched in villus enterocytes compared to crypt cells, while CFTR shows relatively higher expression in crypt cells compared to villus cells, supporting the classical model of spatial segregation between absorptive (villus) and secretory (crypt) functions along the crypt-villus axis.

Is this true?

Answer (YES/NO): NO